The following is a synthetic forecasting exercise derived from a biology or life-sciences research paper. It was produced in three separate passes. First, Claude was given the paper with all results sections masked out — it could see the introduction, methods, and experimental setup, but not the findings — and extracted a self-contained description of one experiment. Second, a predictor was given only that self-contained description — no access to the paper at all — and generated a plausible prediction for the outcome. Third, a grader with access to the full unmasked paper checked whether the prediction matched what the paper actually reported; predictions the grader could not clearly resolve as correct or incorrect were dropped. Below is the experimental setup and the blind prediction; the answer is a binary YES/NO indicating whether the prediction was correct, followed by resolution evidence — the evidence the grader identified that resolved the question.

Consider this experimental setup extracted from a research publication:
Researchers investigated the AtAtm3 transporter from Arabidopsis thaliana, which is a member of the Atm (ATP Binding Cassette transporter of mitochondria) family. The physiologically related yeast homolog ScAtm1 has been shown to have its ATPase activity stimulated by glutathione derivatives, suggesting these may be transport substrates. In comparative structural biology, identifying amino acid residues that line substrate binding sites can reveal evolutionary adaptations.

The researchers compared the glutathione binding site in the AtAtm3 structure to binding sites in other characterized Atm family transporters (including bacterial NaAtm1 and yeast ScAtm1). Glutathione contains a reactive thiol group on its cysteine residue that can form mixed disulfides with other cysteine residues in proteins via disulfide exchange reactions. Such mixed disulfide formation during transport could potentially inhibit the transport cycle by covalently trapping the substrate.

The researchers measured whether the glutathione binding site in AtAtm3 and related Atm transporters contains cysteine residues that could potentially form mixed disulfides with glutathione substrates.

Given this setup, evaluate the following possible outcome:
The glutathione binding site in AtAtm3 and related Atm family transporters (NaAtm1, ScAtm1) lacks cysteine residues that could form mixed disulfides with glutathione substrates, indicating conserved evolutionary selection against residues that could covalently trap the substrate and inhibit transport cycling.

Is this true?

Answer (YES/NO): NO